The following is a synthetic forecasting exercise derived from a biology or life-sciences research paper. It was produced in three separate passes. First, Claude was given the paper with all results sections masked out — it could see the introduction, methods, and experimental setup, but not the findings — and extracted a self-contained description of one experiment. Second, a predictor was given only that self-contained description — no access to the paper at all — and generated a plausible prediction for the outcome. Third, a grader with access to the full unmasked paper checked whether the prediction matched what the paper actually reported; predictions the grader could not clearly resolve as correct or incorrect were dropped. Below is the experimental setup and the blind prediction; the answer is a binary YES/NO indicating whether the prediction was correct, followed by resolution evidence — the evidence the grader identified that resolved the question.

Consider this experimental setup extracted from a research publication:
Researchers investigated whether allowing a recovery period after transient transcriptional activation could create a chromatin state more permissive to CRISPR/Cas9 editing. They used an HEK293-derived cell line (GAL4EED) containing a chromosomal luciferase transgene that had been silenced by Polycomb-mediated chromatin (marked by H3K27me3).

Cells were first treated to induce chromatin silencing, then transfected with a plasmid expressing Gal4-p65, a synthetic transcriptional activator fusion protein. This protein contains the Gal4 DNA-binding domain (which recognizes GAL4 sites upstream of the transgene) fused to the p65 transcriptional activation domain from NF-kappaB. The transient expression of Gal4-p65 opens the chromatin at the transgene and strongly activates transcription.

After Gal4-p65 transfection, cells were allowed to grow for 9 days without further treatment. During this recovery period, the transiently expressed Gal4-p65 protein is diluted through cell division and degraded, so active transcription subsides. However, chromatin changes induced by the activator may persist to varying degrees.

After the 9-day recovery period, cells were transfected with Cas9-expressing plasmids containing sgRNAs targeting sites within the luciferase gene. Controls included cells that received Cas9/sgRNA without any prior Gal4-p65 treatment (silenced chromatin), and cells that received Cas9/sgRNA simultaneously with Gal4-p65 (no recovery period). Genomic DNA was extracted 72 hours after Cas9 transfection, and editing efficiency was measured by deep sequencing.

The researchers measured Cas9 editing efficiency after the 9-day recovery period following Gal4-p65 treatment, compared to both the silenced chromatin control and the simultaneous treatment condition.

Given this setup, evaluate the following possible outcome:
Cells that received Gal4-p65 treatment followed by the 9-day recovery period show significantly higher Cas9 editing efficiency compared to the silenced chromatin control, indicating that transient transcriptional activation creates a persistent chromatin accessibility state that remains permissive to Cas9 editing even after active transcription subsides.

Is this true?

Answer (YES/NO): NO